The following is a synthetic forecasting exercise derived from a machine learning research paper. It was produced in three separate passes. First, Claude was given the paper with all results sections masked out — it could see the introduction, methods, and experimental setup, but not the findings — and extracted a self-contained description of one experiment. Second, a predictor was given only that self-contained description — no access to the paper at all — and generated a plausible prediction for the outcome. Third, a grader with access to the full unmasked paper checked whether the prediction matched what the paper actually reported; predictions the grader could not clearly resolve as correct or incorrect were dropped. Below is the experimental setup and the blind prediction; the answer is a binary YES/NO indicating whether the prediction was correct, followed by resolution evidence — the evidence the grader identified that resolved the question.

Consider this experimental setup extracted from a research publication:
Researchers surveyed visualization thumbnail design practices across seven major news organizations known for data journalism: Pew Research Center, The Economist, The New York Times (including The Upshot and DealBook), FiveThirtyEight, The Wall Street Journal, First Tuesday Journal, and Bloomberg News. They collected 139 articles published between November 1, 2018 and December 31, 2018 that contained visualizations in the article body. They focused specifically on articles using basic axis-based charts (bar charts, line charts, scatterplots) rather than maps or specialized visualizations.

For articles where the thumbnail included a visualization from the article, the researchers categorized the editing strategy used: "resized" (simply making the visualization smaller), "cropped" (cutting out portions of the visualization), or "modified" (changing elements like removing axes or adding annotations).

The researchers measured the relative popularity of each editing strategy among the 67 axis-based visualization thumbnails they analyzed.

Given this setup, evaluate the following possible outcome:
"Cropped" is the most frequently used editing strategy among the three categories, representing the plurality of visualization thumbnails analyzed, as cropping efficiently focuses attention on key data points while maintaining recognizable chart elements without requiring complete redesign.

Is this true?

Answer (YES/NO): YES